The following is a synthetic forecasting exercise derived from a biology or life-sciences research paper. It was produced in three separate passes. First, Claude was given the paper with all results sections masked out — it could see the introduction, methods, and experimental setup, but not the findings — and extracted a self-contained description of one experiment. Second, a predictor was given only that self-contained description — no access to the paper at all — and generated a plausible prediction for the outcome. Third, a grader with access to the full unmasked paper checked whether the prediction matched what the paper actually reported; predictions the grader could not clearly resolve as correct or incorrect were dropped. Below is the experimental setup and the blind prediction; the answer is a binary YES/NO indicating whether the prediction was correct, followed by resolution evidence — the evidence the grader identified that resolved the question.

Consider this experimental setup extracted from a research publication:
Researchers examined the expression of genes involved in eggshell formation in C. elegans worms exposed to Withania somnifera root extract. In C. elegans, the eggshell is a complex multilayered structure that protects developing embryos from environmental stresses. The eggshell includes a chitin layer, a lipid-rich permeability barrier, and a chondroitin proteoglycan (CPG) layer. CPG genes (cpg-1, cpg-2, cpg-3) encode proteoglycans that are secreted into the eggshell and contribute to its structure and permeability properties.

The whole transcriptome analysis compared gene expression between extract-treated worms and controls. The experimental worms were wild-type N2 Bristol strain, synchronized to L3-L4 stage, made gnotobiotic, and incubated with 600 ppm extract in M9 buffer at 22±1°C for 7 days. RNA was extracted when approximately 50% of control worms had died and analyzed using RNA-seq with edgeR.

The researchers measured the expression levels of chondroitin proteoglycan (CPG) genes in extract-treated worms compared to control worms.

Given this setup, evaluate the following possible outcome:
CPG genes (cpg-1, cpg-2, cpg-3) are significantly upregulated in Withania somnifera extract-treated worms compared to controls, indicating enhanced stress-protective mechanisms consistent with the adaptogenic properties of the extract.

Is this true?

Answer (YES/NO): NO